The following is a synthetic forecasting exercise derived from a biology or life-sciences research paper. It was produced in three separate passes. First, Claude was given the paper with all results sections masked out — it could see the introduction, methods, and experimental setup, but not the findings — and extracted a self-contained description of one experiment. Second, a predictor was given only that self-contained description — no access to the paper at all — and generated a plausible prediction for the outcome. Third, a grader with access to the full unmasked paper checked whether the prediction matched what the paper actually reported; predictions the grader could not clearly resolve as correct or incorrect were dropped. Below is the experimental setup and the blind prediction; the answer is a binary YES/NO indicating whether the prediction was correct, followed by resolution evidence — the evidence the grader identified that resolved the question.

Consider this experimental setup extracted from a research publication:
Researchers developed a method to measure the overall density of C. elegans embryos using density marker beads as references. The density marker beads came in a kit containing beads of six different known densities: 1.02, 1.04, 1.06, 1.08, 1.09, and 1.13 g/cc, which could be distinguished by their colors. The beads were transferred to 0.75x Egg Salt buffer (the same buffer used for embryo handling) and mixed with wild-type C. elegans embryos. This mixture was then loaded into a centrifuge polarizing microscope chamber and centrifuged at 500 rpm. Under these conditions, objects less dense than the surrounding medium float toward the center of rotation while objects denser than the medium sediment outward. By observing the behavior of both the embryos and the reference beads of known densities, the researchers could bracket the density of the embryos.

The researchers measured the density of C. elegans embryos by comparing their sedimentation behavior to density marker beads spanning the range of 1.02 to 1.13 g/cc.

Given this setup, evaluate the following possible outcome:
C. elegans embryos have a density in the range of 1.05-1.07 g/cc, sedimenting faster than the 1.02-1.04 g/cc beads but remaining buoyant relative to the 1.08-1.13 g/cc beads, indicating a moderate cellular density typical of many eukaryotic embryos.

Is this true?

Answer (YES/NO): YES